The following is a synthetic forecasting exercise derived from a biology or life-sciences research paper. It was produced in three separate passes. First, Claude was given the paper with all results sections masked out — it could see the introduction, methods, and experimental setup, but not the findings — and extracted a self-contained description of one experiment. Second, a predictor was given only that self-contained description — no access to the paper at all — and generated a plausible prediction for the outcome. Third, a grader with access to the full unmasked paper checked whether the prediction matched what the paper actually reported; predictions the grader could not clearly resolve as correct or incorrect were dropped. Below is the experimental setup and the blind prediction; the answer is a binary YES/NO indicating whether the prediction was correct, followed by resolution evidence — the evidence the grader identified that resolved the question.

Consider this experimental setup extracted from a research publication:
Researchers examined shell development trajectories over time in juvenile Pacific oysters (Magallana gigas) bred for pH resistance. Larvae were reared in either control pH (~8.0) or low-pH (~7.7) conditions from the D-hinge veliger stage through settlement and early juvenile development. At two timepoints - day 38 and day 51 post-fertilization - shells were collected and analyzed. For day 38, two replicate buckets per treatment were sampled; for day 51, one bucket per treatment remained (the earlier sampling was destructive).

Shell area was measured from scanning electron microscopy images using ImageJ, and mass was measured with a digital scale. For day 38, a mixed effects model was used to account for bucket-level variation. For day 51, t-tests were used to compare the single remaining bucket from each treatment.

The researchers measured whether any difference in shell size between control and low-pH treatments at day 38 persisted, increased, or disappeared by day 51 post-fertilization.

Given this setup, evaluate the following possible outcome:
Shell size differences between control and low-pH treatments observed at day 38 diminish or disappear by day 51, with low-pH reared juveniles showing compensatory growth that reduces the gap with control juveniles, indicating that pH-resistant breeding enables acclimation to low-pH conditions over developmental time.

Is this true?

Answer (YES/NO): NO